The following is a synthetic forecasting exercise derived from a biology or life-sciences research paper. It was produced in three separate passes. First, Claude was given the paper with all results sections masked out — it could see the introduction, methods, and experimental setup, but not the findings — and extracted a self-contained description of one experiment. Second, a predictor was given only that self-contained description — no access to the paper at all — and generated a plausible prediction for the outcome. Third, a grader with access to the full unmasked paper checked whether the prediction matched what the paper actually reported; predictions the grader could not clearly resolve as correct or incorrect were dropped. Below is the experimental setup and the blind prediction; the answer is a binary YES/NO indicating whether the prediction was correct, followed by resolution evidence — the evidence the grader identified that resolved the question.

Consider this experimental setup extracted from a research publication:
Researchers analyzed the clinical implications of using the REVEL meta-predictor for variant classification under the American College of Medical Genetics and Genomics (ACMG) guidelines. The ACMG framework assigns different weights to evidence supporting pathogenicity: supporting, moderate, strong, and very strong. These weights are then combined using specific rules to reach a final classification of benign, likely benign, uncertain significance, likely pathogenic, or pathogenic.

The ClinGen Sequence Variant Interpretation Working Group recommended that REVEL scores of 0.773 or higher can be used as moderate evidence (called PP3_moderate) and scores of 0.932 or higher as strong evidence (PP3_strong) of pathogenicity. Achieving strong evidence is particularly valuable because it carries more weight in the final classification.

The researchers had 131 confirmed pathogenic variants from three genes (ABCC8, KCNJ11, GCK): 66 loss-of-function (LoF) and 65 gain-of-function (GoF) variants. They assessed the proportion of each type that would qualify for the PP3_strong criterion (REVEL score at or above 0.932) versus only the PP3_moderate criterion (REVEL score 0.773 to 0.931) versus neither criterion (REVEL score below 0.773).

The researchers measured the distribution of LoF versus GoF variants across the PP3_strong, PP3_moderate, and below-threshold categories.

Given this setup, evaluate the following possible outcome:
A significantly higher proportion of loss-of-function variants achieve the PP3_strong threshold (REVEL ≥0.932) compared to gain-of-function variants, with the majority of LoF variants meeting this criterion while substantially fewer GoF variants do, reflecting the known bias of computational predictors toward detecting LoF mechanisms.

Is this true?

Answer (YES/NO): YES